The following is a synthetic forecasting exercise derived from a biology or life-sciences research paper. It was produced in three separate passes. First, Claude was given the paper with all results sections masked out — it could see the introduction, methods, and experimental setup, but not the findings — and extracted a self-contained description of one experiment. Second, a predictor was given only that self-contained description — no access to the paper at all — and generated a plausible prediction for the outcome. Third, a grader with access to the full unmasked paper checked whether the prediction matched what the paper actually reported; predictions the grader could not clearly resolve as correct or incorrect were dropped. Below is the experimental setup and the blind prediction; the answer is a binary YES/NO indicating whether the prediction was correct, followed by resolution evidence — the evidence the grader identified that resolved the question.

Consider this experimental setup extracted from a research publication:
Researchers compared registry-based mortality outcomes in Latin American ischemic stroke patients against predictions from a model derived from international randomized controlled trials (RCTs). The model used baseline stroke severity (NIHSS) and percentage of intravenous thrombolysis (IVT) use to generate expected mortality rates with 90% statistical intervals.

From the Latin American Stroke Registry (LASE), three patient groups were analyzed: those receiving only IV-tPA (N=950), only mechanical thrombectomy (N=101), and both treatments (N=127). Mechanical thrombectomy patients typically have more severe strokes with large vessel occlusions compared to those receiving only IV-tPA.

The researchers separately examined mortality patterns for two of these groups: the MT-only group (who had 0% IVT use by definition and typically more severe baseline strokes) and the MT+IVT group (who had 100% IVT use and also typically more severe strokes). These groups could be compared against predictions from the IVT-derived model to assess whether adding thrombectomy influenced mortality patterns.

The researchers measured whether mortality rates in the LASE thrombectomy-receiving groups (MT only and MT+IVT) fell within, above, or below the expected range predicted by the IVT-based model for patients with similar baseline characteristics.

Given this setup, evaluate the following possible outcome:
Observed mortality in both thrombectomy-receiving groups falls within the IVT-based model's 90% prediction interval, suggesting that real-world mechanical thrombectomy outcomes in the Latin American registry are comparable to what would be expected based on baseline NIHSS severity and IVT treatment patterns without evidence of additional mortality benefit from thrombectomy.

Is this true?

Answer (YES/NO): YES